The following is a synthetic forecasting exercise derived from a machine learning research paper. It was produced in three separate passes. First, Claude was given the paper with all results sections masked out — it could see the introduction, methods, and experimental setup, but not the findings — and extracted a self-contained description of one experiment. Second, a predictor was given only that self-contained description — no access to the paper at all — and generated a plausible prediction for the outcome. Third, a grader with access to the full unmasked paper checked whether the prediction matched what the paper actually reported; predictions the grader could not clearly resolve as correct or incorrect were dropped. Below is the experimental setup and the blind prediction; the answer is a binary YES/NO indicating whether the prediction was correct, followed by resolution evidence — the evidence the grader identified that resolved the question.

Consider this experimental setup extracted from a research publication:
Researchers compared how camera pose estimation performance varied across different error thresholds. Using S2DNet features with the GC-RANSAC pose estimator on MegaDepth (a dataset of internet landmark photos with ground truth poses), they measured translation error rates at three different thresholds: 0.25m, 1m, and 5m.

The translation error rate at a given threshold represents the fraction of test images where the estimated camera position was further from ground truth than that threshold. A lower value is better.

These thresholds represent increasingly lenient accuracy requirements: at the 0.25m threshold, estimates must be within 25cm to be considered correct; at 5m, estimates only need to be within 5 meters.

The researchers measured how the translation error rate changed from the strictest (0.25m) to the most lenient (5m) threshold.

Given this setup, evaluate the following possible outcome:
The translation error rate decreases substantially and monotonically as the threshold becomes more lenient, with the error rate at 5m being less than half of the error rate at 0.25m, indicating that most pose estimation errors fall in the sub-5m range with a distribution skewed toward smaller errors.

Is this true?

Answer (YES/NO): NO